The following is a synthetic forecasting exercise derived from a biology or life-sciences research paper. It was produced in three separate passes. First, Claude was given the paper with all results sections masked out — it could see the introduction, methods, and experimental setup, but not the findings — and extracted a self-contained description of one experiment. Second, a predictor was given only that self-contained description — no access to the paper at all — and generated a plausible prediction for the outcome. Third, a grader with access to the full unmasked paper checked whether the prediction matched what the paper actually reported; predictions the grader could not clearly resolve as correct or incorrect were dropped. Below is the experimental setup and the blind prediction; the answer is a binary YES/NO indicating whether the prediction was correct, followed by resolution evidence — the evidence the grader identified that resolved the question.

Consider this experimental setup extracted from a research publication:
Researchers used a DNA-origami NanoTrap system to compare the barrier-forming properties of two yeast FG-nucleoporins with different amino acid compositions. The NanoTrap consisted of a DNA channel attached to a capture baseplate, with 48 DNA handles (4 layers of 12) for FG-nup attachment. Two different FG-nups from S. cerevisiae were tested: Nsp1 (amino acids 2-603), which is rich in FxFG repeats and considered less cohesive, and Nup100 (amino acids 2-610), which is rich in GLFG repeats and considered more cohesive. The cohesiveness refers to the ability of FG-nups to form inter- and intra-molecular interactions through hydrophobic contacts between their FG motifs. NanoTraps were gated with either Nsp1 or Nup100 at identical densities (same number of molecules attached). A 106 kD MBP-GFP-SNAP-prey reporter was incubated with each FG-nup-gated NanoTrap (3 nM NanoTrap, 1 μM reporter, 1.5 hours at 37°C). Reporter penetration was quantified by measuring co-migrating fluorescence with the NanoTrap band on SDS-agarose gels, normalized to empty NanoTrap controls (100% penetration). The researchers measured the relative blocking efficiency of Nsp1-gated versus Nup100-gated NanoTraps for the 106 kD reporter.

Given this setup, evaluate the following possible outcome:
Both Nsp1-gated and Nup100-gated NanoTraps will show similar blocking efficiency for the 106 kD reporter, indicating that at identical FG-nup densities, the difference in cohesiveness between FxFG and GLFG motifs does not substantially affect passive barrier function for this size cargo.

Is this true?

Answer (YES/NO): NO